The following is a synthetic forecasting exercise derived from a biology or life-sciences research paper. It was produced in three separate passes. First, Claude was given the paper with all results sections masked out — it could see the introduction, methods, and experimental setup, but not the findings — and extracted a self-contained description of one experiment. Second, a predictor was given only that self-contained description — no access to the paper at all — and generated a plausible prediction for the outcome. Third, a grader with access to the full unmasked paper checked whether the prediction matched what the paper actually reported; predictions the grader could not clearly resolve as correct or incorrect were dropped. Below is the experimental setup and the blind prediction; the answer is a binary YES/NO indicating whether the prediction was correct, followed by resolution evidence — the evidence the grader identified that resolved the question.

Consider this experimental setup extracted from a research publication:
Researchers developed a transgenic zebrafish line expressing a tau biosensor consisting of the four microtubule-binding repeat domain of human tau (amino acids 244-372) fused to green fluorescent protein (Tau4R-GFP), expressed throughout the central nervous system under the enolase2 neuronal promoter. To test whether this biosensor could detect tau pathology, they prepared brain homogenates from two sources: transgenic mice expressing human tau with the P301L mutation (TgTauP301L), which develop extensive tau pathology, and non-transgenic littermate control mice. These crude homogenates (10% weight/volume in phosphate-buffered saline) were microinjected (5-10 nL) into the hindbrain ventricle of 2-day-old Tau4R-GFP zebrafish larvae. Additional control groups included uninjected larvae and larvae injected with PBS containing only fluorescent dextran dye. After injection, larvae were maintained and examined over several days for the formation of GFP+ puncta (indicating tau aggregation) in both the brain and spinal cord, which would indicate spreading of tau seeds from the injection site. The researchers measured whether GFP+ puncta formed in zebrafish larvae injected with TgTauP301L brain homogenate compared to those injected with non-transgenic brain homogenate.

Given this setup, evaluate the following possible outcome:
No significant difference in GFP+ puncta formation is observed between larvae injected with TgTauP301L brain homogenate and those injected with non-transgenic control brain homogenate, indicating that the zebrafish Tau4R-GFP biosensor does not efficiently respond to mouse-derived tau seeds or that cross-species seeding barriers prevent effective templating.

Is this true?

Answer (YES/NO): NO